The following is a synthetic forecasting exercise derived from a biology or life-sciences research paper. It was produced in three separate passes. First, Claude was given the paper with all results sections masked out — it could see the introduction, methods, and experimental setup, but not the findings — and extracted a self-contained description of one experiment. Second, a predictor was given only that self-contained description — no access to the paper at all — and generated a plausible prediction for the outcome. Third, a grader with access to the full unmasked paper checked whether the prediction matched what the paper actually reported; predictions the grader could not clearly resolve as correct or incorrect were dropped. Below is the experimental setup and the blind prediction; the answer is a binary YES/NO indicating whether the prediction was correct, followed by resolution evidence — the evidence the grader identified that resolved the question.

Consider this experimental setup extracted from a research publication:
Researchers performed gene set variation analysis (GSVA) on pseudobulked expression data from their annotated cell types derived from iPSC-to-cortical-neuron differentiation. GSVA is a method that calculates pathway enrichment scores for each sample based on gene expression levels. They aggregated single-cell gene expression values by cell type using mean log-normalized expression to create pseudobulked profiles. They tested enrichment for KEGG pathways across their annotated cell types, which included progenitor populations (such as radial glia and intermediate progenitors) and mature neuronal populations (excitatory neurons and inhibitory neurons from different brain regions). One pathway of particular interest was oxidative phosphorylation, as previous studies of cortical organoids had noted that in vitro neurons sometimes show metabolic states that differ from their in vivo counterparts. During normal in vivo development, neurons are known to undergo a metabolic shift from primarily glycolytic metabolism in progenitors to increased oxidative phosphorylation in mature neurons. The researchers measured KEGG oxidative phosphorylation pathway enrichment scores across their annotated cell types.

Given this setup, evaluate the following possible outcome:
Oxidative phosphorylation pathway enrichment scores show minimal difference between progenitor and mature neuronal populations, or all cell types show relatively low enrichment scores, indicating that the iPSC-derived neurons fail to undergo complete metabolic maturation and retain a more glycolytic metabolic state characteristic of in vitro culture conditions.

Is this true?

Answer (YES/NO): NO